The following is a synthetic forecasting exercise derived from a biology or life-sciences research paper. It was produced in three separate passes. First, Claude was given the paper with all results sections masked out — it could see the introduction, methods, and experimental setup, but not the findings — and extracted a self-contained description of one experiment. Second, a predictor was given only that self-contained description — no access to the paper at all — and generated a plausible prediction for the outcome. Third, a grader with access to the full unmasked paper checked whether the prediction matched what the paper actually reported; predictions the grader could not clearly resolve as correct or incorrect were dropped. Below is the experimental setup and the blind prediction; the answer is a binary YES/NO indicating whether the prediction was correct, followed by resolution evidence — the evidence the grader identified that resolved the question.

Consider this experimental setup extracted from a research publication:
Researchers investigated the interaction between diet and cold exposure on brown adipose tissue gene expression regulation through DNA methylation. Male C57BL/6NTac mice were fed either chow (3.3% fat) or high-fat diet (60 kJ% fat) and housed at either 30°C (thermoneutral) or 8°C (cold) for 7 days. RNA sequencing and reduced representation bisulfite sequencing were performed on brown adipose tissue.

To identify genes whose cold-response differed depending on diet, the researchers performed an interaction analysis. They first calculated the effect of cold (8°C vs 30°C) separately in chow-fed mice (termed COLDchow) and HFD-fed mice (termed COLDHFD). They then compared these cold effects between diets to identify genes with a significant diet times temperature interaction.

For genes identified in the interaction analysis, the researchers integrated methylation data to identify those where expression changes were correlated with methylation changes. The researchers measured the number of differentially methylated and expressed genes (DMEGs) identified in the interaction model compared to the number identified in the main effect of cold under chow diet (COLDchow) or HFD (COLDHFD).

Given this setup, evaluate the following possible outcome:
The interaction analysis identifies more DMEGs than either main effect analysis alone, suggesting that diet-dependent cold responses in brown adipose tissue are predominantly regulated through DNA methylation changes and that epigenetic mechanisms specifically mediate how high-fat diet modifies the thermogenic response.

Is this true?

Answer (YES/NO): NO